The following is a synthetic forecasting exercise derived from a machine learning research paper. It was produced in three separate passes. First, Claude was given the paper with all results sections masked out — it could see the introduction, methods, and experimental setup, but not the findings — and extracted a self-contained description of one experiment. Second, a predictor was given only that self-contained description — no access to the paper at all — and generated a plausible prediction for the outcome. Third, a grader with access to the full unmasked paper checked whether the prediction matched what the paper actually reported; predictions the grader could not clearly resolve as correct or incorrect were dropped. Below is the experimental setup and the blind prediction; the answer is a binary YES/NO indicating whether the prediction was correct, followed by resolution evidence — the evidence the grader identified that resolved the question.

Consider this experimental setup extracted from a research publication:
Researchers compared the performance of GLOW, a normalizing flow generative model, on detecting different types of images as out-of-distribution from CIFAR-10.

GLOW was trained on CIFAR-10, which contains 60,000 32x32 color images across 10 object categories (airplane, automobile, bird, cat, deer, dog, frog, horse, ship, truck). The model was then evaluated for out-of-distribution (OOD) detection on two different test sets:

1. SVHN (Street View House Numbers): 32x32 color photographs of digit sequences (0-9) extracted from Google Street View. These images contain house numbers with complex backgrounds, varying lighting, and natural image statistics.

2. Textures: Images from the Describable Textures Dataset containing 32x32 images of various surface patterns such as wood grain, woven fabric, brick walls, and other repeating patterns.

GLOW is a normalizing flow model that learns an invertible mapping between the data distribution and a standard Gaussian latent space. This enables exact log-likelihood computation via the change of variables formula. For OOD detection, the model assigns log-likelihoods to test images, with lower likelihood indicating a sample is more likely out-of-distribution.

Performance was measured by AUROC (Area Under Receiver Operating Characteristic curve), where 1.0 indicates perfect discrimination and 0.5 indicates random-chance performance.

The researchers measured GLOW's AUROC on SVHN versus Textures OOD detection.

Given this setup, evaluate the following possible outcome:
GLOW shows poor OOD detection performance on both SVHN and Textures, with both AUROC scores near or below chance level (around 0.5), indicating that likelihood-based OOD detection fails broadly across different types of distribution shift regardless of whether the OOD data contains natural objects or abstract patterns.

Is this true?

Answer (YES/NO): YES